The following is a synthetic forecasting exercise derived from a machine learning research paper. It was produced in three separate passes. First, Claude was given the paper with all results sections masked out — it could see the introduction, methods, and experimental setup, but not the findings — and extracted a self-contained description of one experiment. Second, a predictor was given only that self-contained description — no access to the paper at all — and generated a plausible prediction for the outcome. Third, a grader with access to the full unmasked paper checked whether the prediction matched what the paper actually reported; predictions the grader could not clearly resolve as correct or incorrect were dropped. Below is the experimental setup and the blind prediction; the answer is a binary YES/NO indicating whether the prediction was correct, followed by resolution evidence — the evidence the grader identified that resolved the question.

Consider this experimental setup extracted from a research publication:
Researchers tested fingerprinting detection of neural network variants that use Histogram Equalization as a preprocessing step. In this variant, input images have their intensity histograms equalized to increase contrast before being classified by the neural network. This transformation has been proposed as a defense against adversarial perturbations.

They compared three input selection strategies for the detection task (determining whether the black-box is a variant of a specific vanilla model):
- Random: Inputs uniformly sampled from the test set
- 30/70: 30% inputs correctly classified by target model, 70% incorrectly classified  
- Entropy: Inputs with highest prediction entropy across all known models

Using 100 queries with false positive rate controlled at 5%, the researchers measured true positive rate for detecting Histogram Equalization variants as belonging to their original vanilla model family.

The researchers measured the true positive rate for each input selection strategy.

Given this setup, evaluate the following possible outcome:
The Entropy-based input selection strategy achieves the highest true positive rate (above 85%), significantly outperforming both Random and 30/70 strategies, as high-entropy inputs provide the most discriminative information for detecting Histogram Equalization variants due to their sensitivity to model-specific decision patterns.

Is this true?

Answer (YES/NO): YES